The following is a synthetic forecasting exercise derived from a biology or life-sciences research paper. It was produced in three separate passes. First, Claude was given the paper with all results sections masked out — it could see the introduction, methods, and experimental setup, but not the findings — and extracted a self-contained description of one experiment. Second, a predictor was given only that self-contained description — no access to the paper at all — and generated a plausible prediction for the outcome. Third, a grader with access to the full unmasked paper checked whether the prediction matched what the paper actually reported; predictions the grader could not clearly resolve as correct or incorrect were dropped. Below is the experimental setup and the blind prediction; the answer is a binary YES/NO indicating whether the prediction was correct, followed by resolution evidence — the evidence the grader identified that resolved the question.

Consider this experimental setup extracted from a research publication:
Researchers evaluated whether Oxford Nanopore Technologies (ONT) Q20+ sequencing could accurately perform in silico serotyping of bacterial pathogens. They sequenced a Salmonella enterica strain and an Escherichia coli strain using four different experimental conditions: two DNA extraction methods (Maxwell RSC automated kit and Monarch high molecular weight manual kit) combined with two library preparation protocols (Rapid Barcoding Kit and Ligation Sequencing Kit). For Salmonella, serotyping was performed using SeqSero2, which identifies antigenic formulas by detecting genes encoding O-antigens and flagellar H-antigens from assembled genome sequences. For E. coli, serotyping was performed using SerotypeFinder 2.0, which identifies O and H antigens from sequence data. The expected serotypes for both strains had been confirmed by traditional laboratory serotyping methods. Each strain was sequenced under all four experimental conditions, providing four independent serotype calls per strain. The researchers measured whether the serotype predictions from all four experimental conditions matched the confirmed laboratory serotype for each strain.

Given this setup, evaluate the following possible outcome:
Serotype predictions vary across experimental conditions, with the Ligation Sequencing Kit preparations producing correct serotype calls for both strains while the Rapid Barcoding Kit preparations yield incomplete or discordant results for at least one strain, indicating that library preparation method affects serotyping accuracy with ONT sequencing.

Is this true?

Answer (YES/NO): NO